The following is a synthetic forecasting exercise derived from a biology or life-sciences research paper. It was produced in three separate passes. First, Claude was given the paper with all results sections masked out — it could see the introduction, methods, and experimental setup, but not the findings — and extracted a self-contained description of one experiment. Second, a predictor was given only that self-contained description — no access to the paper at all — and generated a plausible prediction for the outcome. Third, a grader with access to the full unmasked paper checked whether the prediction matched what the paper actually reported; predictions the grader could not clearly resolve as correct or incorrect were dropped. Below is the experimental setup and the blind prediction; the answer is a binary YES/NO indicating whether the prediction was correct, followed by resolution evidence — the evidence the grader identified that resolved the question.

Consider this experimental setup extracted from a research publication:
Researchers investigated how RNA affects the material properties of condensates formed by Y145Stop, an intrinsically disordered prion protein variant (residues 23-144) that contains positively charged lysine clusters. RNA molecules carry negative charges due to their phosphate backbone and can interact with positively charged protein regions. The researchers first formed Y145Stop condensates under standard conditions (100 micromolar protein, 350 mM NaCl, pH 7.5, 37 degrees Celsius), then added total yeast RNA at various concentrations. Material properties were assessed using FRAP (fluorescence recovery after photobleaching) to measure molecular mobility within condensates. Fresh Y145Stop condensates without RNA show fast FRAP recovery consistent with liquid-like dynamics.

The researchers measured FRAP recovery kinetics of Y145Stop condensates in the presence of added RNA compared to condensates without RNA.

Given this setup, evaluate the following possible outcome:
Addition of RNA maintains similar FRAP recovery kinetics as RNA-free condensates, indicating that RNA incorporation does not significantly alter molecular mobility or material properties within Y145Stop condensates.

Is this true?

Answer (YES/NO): NO